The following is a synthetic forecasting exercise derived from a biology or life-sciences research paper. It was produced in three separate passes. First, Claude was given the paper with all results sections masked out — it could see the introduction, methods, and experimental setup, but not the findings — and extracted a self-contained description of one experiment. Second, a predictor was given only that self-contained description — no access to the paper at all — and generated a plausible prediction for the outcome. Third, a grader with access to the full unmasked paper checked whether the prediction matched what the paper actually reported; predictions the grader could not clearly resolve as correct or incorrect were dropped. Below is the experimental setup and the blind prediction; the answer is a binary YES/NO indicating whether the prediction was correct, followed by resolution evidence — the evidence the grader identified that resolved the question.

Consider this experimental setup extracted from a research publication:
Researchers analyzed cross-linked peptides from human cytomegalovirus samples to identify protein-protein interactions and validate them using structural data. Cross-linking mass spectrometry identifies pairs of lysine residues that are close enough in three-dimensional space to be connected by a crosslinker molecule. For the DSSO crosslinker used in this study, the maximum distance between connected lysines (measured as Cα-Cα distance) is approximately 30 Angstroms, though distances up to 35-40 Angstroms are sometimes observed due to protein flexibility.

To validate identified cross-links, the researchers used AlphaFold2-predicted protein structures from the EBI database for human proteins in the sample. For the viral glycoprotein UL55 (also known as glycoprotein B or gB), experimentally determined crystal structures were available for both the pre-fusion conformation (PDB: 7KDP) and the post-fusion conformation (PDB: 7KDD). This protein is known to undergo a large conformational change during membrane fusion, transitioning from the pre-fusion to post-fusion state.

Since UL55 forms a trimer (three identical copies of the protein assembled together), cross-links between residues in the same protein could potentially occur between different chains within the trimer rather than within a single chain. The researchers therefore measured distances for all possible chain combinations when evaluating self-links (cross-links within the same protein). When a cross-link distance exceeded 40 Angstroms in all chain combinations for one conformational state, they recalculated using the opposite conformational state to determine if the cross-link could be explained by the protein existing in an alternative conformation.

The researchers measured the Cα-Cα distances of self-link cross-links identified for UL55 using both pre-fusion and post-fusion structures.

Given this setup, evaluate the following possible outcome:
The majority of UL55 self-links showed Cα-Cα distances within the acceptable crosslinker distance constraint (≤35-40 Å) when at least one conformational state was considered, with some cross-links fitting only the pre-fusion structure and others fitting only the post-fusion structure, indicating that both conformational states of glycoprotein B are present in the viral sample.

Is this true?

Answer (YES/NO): NO